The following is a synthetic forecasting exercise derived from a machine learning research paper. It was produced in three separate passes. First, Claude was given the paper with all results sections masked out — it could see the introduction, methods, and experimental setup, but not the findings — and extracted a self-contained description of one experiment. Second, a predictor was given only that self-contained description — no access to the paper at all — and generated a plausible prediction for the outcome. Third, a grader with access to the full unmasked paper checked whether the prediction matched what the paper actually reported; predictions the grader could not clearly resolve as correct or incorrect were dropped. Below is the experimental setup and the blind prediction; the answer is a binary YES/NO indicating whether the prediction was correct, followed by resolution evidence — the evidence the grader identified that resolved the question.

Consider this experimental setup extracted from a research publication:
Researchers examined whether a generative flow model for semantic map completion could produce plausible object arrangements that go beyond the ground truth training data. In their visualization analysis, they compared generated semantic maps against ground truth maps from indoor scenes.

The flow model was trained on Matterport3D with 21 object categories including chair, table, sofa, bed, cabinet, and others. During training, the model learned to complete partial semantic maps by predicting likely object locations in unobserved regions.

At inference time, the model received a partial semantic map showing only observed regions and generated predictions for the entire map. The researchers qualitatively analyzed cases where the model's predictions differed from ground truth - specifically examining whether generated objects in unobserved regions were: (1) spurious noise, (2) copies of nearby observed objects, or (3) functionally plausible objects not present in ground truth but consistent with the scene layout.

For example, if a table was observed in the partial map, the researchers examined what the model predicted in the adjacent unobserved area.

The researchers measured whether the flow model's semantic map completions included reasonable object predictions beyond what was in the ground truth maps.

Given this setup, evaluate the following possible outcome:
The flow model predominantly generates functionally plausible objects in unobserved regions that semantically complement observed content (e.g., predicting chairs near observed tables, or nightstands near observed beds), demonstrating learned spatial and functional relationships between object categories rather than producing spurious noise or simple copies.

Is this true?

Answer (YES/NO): YES